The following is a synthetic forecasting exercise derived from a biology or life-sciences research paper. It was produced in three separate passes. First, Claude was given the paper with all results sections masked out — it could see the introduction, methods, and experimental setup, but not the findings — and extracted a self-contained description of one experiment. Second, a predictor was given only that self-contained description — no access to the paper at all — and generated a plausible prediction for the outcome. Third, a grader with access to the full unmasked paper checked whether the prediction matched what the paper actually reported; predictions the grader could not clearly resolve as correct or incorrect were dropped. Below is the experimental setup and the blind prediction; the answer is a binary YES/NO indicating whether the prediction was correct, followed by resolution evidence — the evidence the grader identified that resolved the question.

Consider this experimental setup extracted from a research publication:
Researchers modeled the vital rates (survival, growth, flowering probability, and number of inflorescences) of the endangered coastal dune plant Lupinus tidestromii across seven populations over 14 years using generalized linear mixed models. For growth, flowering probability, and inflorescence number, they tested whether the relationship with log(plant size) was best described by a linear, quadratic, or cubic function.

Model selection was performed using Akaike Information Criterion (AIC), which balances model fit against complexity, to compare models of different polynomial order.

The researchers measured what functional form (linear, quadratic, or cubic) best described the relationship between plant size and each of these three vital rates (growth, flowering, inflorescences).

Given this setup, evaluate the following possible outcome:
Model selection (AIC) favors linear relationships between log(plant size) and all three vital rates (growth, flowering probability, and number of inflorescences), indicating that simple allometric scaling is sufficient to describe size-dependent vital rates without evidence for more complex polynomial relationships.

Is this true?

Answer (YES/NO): YES